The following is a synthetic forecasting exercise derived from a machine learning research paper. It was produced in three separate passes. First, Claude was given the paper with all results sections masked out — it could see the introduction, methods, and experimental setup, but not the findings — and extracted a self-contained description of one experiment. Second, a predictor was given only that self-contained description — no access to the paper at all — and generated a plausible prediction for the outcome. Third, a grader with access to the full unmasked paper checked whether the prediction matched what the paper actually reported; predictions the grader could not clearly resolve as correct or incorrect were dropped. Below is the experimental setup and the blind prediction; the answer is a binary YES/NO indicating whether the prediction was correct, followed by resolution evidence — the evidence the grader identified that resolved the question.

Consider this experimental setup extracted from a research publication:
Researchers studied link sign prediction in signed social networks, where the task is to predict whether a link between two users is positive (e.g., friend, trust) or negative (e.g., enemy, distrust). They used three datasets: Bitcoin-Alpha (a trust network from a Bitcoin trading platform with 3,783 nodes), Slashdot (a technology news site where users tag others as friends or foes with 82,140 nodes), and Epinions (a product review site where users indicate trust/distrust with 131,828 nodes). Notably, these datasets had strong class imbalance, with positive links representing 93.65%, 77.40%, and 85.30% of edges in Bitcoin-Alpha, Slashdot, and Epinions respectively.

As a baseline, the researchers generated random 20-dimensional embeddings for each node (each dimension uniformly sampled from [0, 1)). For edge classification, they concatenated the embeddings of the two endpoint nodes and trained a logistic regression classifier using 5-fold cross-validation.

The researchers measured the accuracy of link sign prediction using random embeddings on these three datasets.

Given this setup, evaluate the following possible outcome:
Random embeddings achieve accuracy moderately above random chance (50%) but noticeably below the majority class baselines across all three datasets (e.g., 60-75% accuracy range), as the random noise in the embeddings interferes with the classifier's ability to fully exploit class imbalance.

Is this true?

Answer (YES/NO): NO